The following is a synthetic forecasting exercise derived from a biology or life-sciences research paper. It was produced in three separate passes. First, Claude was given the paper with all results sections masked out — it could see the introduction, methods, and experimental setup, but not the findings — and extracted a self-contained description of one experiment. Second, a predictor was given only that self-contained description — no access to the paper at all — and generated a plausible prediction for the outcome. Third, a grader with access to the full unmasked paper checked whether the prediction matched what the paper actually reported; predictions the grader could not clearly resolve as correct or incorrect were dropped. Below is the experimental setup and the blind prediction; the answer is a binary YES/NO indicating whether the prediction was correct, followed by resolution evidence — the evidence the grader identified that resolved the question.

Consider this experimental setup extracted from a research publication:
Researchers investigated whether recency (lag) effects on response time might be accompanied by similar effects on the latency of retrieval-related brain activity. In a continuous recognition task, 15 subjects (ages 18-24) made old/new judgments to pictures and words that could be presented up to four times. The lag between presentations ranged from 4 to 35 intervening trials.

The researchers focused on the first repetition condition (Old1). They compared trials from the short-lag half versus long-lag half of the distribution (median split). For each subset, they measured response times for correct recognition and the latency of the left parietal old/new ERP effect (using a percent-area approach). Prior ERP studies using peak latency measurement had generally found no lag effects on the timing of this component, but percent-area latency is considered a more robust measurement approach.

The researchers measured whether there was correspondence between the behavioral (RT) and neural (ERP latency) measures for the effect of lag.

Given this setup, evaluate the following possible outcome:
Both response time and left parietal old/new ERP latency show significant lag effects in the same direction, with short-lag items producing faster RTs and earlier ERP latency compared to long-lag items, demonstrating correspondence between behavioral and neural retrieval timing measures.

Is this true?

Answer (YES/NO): YES